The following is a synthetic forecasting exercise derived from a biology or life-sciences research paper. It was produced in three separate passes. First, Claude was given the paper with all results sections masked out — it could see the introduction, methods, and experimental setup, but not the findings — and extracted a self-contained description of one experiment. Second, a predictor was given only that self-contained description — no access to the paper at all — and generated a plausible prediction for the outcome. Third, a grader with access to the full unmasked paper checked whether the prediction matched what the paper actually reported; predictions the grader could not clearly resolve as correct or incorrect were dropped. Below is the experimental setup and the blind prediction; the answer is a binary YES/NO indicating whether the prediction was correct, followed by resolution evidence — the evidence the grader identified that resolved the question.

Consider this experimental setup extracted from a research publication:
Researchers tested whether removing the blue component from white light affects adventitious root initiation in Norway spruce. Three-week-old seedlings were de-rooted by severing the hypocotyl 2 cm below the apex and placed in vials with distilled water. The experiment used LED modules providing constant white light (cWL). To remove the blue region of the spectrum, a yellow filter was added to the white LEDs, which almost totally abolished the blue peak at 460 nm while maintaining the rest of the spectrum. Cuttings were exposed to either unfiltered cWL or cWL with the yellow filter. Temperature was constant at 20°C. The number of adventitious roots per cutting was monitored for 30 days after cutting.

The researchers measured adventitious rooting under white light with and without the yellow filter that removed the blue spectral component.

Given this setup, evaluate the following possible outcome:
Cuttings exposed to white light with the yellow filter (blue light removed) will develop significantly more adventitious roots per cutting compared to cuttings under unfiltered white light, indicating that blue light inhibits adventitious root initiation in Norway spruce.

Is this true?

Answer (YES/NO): YES